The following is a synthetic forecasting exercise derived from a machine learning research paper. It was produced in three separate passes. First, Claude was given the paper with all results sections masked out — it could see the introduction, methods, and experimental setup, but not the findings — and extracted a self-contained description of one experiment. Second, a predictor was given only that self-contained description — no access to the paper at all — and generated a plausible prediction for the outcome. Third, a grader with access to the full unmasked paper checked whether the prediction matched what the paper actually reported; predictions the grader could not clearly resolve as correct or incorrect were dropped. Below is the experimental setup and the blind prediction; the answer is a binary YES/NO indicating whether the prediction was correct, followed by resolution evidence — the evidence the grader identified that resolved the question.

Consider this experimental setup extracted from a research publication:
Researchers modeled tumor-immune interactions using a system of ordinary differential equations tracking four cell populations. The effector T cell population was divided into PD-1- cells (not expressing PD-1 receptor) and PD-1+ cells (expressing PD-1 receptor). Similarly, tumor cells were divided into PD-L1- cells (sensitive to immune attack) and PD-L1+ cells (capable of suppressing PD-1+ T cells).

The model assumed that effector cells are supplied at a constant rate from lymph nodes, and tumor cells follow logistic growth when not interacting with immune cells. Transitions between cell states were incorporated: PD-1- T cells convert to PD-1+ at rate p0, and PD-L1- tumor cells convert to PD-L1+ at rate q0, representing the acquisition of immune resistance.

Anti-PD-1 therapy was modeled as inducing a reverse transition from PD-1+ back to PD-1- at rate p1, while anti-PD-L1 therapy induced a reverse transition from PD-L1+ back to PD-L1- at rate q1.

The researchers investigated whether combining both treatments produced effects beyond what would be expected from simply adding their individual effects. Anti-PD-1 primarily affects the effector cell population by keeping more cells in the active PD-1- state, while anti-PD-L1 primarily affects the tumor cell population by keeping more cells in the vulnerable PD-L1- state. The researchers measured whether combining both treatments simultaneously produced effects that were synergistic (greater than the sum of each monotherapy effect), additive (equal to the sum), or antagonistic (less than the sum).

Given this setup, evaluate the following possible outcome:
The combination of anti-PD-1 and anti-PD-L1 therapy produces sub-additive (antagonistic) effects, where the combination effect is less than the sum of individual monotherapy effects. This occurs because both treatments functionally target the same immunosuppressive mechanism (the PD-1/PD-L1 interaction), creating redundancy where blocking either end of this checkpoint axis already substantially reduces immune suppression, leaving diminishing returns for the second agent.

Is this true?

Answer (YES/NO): NO